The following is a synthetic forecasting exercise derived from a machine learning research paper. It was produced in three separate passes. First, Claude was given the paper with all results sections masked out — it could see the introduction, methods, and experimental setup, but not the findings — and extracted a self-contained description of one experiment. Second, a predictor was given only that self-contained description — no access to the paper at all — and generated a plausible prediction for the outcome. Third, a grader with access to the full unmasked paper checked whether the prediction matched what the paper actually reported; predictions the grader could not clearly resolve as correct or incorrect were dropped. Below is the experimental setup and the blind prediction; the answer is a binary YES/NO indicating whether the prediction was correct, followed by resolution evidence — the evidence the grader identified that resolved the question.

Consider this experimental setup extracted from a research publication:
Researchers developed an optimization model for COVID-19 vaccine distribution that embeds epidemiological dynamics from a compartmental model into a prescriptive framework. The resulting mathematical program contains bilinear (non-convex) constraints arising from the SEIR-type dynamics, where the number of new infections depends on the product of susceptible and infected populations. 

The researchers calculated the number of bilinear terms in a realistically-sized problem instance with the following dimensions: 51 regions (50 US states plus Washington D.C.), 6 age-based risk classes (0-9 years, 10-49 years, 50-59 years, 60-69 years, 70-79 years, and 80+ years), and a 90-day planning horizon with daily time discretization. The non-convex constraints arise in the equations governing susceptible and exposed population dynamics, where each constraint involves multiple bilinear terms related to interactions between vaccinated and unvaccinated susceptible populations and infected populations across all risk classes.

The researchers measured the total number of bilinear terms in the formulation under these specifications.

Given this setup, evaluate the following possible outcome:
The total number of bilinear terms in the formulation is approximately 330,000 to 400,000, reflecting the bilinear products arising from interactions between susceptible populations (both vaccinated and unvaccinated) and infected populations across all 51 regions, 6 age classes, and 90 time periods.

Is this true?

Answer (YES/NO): NO